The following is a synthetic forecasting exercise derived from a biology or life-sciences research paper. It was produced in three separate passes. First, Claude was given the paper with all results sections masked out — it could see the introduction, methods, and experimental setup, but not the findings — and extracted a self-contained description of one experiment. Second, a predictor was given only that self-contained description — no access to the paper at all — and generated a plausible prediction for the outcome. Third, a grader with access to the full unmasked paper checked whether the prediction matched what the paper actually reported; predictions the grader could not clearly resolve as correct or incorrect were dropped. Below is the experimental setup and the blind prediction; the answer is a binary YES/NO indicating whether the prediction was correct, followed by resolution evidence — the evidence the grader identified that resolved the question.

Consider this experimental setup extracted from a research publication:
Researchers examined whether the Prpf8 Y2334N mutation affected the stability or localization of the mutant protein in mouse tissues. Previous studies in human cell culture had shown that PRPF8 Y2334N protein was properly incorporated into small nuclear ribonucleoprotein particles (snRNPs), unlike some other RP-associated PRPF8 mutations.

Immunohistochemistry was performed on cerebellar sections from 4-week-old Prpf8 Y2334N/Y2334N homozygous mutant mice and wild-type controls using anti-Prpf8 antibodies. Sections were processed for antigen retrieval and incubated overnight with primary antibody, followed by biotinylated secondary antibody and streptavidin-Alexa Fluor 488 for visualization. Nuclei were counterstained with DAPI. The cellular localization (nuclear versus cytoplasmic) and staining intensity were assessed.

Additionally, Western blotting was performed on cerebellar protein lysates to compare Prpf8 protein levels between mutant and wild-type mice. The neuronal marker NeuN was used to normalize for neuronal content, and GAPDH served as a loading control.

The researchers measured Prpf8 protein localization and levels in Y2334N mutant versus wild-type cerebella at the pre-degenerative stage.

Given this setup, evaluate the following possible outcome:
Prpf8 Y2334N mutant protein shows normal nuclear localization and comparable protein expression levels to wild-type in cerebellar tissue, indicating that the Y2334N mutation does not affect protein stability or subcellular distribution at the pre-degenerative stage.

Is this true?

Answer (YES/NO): NO